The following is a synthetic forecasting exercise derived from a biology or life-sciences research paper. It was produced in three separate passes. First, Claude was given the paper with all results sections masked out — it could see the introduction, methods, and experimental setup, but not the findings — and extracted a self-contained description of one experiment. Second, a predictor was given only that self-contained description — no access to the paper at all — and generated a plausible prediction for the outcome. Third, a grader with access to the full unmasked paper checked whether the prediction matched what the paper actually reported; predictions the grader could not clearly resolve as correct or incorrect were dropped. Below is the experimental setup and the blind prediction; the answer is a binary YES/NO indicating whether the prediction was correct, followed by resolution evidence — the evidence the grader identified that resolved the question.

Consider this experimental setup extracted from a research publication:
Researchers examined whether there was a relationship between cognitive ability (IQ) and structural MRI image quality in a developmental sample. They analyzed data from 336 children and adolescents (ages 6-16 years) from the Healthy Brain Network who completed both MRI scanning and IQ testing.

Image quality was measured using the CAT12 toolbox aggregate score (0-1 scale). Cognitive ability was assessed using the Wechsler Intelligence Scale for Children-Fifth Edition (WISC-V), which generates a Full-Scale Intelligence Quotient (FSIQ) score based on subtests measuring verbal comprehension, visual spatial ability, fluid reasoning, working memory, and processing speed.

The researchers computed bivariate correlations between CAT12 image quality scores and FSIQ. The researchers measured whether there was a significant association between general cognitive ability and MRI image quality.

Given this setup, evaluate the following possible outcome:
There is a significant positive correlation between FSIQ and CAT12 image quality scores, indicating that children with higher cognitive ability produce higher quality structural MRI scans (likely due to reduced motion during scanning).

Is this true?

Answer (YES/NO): NO